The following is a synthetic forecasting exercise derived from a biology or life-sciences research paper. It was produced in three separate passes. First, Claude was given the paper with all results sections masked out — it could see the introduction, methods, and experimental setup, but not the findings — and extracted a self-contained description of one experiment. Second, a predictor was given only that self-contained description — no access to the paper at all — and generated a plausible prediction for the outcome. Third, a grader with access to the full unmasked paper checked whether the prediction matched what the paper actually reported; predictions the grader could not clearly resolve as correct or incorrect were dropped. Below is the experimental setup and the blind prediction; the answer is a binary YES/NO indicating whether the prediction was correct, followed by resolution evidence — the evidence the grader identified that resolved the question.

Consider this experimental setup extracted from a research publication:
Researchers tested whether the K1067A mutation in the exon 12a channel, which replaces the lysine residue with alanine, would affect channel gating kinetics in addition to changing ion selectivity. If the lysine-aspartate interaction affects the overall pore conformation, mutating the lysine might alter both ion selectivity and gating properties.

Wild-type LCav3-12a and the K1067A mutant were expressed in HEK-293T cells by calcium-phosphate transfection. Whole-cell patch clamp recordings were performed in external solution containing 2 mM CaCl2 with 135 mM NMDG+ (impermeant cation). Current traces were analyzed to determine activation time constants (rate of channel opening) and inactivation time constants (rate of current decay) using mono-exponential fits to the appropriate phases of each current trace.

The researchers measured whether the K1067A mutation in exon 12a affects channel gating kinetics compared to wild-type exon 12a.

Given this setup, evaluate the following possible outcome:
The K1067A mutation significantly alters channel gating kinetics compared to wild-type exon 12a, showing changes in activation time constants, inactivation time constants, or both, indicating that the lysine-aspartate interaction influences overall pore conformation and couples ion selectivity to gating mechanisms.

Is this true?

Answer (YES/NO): NO